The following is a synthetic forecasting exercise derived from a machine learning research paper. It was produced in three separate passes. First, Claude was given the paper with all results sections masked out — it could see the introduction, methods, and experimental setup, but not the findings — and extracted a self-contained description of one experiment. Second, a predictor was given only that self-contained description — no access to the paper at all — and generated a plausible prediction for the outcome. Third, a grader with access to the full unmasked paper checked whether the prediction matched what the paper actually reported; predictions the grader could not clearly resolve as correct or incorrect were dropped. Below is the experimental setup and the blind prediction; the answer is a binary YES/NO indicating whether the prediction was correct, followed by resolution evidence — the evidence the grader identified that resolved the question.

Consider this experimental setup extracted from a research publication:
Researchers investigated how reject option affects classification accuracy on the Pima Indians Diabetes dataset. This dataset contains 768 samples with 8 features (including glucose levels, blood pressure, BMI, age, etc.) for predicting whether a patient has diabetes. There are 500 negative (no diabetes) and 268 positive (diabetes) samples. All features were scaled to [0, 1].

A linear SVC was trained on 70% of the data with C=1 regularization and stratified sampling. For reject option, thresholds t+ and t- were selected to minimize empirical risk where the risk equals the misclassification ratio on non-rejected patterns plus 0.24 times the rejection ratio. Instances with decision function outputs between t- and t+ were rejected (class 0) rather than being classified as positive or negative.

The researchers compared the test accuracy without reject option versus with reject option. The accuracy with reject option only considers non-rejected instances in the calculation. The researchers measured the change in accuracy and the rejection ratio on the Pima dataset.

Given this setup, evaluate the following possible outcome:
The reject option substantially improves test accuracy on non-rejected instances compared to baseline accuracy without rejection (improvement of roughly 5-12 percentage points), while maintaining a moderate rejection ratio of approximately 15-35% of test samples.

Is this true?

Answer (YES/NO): NO